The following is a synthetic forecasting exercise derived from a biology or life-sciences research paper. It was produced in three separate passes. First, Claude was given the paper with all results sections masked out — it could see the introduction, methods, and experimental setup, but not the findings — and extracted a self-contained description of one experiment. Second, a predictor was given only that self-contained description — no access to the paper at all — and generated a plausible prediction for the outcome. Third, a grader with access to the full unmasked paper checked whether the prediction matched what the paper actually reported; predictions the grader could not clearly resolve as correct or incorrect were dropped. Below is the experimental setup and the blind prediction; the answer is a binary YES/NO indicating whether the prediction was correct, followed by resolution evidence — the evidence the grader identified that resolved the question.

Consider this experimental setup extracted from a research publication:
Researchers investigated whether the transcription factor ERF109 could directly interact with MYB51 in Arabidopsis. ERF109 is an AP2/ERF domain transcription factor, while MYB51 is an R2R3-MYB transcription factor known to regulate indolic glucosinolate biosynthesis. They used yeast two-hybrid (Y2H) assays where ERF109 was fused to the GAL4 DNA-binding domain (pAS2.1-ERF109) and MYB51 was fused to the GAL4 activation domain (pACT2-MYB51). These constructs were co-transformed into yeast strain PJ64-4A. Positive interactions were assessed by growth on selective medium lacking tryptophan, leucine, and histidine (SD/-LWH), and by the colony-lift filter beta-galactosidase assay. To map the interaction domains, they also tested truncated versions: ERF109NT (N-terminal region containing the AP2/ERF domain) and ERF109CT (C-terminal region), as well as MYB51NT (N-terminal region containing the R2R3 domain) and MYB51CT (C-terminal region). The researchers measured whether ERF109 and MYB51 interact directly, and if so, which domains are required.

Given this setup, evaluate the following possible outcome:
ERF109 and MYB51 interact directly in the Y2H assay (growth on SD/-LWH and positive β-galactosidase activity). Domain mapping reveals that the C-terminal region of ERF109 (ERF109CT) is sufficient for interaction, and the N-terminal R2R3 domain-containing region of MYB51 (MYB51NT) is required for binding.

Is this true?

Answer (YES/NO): NO